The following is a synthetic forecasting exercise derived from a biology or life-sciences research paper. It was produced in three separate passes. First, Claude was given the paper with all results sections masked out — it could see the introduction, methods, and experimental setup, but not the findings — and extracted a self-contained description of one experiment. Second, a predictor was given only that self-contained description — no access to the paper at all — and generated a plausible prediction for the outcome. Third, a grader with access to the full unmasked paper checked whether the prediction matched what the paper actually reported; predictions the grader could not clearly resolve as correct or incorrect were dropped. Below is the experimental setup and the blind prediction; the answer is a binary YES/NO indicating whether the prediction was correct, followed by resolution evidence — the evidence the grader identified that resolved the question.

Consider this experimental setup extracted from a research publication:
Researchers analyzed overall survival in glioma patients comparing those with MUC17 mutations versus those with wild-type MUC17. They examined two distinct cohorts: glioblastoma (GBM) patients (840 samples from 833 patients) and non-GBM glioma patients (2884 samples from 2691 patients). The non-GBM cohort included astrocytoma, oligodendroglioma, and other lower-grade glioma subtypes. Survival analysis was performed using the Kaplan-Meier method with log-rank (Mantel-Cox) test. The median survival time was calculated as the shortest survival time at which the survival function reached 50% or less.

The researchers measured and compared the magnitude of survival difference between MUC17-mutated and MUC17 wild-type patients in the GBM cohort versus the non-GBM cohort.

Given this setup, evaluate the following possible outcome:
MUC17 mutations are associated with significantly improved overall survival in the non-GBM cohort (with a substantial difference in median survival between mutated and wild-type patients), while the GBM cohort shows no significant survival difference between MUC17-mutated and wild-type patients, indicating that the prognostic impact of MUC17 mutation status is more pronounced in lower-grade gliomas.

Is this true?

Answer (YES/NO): NO